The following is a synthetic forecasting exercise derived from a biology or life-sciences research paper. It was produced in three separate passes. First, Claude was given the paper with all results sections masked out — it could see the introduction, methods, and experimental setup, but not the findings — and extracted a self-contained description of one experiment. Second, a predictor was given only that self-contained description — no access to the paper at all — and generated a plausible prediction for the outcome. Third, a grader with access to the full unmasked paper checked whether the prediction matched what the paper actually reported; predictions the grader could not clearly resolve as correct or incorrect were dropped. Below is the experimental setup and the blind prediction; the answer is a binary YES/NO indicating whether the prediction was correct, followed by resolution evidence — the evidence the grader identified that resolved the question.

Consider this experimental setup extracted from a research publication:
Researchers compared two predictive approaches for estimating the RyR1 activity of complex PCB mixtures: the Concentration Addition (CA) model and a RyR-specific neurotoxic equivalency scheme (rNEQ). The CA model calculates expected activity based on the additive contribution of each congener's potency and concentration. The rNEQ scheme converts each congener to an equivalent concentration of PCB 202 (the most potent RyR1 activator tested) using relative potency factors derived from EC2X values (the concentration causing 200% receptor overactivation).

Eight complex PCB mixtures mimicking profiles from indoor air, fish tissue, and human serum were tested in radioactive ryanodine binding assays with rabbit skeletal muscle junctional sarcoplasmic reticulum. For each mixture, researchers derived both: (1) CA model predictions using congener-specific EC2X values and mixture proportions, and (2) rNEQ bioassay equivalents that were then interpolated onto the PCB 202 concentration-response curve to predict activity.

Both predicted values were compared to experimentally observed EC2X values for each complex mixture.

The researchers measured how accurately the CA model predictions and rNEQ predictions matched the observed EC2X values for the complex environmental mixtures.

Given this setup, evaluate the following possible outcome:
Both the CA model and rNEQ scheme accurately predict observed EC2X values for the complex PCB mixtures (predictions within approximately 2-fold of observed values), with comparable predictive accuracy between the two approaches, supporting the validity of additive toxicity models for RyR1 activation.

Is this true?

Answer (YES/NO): NO